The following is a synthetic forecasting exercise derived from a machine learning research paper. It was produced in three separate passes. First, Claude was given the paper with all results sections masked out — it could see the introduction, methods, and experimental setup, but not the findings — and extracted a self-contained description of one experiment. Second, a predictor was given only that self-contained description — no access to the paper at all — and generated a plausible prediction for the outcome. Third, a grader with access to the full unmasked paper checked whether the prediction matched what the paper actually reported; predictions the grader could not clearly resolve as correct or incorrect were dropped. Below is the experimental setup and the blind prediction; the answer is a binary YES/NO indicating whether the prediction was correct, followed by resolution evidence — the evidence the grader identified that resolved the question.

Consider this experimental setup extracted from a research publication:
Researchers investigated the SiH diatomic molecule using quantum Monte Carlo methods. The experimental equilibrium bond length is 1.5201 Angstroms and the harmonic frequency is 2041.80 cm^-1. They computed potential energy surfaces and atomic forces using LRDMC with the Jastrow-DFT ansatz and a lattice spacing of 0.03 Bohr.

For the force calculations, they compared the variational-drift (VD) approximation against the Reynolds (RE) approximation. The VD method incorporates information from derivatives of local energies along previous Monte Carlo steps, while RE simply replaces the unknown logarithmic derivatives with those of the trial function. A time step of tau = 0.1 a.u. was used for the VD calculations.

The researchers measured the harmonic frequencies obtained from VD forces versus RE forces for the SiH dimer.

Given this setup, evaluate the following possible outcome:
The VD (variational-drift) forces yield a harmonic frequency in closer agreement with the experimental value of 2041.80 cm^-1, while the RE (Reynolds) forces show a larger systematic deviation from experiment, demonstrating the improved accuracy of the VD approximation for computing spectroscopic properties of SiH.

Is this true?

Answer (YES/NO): NO